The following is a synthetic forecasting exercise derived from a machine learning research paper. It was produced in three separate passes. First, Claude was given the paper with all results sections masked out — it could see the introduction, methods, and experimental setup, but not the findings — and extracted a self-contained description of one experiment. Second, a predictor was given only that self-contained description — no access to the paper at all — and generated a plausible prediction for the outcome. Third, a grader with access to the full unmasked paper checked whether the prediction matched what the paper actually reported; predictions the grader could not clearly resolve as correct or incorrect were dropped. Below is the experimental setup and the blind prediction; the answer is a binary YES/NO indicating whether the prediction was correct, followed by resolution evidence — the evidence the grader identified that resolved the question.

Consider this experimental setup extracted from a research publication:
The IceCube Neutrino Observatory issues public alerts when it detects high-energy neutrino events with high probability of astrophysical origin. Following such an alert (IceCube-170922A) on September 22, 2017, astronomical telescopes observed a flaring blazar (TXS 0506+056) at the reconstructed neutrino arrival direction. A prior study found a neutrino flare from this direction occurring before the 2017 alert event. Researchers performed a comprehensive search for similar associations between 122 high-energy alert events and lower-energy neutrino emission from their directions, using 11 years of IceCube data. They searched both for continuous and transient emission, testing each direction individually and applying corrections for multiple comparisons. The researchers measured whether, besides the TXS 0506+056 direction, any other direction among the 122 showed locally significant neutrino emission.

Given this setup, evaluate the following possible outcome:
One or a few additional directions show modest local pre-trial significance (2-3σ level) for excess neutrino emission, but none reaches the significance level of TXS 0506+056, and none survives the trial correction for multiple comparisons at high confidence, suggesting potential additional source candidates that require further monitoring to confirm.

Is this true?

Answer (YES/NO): NO